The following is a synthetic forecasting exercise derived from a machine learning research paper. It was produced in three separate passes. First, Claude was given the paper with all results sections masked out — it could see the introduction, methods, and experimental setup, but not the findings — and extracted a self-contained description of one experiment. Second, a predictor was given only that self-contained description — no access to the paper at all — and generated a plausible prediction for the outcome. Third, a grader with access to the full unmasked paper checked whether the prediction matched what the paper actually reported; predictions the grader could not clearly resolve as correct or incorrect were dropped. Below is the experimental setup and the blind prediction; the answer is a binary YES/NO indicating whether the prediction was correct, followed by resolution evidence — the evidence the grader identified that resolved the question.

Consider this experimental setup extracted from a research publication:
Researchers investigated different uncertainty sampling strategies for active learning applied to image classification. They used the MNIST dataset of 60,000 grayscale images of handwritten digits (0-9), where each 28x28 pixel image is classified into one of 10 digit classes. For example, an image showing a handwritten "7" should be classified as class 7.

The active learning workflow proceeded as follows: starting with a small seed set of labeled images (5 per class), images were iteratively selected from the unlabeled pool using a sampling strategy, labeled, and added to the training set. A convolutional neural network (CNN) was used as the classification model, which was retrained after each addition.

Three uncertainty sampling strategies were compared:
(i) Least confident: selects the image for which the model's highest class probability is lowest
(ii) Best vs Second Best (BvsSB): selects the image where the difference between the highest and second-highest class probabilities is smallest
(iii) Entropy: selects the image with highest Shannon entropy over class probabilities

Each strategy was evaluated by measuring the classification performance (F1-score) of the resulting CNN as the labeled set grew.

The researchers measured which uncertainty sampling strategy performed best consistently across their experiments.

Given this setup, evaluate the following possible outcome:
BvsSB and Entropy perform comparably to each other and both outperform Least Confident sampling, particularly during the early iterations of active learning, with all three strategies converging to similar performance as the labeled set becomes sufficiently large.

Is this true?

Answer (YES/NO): NO